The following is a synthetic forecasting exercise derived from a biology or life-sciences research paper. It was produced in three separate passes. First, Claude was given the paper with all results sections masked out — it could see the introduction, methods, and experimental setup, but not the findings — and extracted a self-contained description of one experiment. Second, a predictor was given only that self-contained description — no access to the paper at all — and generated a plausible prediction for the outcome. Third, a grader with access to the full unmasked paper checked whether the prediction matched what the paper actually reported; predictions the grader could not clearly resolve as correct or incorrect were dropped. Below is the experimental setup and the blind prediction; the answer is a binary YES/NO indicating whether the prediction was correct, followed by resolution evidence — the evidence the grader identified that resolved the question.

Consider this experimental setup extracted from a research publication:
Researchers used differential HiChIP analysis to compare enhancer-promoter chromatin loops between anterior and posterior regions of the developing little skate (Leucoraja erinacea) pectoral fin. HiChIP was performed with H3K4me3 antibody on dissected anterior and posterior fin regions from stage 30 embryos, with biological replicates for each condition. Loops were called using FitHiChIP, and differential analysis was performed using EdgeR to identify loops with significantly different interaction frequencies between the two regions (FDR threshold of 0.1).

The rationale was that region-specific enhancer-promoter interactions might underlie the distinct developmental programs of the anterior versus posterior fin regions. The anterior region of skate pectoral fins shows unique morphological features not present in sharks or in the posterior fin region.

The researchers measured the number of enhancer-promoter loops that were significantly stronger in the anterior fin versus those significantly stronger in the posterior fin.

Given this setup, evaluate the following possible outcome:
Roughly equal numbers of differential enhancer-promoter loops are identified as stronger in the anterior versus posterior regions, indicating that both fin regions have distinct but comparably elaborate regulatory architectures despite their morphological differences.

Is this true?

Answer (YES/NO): YES